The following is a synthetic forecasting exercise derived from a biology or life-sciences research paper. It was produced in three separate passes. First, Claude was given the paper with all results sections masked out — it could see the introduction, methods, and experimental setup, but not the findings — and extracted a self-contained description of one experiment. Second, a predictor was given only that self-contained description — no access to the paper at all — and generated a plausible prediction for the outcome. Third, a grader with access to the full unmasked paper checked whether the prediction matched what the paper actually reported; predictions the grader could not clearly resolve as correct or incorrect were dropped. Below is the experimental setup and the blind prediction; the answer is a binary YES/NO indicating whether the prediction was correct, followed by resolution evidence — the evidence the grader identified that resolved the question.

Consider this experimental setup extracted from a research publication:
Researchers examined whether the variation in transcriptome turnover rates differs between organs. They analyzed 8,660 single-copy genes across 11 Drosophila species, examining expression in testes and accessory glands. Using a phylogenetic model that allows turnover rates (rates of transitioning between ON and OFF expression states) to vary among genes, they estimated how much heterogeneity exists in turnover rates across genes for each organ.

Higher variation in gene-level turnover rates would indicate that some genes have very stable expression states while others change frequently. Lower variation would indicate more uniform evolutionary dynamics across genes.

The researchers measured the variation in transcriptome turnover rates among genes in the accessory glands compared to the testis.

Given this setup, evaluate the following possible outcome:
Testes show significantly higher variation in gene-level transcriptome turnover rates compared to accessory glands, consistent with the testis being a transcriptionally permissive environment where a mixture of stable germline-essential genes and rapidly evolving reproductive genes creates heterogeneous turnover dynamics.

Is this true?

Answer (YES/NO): NO